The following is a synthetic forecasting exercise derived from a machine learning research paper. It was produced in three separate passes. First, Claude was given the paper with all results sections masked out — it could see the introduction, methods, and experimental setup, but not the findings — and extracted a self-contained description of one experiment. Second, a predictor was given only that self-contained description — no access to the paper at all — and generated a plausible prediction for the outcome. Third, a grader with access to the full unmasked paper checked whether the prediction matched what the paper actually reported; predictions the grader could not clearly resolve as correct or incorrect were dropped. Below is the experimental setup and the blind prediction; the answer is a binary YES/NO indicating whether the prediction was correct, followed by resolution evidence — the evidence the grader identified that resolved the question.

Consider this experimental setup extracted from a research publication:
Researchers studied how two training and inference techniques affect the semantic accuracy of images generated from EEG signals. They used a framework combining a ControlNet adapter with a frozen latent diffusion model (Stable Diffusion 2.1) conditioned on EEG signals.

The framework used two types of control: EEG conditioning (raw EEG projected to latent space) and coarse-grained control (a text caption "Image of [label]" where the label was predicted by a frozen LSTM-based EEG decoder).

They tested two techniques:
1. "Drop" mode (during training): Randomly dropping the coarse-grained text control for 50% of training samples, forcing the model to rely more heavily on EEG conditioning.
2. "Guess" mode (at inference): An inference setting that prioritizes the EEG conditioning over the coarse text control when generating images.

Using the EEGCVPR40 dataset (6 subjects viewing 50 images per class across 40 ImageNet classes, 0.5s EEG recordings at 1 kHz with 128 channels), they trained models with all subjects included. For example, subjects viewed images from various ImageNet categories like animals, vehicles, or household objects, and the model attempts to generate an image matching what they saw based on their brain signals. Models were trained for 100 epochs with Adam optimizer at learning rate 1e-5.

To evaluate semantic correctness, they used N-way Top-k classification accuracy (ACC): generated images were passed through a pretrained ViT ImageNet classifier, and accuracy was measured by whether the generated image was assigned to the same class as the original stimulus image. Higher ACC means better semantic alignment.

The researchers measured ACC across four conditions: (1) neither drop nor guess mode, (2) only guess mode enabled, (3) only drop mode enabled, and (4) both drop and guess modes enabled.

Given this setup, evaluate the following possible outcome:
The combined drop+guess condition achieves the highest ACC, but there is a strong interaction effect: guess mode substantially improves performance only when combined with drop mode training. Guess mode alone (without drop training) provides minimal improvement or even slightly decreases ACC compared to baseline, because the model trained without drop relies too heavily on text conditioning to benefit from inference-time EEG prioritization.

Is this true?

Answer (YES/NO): NO